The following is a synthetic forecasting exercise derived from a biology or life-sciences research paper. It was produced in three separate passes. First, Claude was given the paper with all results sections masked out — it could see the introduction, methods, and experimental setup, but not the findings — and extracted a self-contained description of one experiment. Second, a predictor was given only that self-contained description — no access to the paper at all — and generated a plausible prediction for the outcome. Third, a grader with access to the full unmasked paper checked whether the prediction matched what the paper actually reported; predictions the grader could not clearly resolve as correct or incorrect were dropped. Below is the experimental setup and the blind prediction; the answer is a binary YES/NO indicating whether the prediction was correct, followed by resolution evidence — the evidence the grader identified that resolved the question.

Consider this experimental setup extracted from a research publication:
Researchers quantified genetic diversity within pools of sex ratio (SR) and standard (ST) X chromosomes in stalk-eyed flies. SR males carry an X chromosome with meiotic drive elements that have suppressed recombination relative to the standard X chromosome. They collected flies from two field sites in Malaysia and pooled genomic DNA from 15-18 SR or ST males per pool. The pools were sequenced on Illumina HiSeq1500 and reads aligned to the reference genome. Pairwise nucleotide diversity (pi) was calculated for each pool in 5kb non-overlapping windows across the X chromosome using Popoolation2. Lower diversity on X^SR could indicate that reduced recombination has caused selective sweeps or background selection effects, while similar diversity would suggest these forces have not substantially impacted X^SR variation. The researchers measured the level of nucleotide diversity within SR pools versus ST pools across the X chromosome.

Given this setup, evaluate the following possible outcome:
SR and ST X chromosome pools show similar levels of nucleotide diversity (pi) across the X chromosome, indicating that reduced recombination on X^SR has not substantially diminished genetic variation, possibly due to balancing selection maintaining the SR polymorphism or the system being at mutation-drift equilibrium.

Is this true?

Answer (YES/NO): NO